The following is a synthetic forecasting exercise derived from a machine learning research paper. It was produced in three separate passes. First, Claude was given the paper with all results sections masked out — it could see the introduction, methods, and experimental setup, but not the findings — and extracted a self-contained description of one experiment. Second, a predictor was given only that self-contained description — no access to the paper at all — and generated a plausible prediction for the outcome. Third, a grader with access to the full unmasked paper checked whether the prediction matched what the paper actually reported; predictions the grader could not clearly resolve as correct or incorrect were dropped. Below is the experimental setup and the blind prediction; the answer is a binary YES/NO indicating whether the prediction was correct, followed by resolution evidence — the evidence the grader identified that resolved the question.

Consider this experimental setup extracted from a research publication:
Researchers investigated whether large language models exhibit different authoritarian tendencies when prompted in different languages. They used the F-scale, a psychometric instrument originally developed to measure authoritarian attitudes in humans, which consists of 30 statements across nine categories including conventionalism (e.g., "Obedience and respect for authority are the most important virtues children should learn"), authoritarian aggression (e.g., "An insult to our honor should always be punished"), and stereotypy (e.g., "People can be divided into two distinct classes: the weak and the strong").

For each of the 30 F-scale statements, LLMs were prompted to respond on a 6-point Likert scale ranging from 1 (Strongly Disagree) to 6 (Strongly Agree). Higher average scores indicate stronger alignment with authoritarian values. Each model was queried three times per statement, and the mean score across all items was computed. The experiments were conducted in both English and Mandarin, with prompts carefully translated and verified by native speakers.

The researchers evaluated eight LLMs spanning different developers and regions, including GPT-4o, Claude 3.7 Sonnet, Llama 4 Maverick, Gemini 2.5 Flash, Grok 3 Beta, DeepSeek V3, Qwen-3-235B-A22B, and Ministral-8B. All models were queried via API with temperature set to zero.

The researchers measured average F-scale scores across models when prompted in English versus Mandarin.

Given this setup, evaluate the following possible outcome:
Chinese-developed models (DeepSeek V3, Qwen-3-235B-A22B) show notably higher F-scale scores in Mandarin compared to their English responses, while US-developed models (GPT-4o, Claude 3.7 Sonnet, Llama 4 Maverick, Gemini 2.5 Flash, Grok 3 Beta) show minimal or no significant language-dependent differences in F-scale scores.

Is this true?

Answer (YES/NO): NO